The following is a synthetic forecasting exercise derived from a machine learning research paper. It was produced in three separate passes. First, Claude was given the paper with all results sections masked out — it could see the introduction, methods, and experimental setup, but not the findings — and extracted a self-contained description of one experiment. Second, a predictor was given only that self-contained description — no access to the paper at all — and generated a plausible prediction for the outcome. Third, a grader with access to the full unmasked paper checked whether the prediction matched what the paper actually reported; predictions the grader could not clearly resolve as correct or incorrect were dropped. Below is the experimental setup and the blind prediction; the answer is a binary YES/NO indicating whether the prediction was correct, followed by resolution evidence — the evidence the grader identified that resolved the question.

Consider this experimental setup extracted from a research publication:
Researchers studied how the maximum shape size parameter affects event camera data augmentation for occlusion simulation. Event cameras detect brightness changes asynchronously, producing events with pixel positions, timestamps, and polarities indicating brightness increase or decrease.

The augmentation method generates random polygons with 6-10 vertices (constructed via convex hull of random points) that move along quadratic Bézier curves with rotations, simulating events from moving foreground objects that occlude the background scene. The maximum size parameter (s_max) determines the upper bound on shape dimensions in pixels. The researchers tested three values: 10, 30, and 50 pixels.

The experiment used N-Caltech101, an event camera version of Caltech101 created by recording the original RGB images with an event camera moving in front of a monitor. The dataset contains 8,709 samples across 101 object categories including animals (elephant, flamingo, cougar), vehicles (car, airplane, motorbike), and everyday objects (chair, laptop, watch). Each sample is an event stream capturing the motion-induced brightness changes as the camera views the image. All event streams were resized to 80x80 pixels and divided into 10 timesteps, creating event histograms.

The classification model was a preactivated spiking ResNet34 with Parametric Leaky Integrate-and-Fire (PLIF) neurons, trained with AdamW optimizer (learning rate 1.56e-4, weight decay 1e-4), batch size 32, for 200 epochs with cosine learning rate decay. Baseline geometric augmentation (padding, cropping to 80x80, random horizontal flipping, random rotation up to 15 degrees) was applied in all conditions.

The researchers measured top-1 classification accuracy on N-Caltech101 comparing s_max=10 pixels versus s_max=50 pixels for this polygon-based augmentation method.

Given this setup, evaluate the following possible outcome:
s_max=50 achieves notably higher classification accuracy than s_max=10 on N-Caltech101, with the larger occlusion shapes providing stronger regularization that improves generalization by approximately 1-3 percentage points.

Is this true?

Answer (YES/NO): NO